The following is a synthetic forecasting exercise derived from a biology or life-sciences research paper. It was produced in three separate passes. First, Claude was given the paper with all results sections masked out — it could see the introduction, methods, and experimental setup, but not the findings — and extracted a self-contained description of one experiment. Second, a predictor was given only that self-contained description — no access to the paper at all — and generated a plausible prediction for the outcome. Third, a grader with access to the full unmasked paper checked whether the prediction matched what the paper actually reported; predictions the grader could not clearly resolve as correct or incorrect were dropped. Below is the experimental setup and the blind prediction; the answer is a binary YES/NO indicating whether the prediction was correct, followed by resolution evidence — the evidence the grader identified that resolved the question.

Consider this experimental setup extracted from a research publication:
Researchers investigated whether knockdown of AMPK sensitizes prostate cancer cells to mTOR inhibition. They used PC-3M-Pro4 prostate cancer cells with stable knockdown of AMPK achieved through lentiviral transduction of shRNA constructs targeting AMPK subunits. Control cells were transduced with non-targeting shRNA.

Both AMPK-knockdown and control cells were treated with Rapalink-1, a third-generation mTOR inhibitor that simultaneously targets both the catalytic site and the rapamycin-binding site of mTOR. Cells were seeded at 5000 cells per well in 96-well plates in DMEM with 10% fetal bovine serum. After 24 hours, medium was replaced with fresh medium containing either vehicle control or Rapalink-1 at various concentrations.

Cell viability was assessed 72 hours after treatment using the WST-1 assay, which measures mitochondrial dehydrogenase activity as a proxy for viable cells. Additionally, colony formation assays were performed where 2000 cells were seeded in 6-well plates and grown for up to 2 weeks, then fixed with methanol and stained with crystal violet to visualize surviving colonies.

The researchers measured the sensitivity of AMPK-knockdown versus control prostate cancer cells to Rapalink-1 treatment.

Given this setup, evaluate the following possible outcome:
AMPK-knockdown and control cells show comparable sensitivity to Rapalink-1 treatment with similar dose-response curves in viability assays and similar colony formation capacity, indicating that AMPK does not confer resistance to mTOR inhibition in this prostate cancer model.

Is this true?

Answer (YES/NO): NO